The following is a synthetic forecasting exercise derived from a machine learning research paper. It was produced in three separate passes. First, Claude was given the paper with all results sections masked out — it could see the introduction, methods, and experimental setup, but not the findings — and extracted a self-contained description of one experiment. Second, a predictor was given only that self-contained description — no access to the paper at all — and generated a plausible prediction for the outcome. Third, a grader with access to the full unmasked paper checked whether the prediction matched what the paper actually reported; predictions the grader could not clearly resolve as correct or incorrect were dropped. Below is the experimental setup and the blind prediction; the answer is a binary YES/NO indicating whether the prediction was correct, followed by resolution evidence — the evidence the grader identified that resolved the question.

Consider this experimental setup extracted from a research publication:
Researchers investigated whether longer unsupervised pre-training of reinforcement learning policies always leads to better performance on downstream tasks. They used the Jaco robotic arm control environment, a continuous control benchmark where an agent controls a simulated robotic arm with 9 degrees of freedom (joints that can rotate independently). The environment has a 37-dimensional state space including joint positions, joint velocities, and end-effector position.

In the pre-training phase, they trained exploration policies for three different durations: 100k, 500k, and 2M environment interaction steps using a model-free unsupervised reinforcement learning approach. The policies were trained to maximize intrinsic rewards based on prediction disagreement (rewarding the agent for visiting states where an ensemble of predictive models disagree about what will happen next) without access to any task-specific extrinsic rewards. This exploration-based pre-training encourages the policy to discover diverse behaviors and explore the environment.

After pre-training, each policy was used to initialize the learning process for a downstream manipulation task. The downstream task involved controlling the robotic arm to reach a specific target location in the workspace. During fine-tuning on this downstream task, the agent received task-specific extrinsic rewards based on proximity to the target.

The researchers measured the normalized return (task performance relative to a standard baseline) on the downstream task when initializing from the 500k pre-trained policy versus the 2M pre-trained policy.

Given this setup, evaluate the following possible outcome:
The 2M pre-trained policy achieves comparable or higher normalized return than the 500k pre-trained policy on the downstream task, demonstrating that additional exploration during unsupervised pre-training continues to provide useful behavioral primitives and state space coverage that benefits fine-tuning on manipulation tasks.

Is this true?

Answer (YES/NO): NO